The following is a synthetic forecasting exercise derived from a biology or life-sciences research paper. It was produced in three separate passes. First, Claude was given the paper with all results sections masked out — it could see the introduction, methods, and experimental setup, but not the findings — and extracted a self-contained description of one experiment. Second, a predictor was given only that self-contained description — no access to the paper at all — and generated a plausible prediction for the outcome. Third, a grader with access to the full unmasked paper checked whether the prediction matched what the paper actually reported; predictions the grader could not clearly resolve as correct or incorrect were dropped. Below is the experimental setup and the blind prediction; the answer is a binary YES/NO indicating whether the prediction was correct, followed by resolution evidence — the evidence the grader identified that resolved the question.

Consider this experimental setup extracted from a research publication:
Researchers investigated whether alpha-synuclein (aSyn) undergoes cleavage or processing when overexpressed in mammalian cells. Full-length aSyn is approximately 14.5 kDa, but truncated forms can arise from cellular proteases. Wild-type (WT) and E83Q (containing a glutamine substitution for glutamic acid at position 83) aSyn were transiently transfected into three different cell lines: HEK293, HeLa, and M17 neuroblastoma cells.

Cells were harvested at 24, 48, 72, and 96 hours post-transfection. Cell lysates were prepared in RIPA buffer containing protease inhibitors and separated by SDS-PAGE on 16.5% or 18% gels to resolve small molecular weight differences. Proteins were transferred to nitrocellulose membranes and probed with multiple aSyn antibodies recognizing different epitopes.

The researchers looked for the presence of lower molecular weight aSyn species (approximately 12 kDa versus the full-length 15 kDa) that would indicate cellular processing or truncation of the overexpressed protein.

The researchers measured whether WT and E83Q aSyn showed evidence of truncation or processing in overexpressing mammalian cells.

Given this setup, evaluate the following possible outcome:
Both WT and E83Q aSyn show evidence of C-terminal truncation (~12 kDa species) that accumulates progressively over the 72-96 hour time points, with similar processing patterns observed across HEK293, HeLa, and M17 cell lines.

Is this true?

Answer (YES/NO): NO